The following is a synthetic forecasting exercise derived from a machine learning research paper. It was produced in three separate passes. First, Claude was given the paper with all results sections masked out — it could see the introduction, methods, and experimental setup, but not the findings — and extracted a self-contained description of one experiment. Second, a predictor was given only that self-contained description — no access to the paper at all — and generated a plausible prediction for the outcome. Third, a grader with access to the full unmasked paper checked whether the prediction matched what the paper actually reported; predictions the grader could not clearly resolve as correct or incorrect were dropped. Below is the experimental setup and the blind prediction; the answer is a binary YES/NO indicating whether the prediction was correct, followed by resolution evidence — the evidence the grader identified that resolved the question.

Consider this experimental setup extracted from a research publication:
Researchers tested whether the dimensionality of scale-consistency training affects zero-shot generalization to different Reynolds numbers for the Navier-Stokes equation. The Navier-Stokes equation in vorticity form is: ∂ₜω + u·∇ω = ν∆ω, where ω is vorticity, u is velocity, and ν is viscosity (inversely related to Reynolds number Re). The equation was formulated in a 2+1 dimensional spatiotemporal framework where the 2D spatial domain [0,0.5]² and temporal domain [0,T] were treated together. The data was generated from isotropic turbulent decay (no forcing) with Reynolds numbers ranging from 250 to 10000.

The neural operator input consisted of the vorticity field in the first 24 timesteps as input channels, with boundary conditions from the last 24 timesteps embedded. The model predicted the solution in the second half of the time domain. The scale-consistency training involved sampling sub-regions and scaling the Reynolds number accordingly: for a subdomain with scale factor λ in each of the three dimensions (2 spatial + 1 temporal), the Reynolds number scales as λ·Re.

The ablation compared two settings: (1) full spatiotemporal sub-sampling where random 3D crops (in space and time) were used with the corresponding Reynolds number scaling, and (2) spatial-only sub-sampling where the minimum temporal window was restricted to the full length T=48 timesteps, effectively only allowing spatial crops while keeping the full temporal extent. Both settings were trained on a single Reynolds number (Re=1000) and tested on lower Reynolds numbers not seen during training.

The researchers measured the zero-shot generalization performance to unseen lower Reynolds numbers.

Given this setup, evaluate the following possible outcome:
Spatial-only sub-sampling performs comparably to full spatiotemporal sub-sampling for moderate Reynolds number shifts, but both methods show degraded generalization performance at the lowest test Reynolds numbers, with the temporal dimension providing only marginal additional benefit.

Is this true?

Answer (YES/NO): NO